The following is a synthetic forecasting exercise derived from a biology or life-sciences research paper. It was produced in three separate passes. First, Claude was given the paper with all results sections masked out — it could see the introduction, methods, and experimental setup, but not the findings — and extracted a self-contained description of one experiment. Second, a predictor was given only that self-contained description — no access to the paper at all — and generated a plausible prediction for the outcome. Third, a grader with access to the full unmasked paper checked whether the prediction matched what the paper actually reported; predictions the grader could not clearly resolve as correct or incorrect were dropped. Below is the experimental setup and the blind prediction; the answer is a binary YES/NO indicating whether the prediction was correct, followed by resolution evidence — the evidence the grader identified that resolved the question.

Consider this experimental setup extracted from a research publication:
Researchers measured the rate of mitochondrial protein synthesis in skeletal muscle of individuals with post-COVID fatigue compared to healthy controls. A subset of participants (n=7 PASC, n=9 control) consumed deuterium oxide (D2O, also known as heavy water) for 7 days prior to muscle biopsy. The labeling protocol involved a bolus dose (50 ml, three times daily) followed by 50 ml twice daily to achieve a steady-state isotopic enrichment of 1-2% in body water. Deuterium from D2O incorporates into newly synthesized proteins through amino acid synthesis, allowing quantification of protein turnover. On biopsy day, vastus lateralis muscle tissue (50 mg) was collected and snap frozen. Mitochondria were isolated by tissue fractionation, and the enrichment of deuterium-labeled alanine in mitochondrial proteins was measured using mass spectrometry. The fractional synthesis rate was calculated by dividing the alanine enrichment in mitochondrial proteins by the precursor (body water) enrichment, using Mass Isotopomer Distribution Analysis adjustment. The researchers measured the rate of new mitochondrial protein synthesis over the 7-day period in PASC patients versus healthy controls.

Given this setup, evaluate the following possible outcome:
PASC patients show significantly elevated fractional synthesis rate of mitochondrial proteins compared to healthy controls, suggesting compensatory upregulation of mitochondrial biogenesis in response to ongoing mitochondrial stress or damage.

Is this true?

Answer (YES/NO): NO